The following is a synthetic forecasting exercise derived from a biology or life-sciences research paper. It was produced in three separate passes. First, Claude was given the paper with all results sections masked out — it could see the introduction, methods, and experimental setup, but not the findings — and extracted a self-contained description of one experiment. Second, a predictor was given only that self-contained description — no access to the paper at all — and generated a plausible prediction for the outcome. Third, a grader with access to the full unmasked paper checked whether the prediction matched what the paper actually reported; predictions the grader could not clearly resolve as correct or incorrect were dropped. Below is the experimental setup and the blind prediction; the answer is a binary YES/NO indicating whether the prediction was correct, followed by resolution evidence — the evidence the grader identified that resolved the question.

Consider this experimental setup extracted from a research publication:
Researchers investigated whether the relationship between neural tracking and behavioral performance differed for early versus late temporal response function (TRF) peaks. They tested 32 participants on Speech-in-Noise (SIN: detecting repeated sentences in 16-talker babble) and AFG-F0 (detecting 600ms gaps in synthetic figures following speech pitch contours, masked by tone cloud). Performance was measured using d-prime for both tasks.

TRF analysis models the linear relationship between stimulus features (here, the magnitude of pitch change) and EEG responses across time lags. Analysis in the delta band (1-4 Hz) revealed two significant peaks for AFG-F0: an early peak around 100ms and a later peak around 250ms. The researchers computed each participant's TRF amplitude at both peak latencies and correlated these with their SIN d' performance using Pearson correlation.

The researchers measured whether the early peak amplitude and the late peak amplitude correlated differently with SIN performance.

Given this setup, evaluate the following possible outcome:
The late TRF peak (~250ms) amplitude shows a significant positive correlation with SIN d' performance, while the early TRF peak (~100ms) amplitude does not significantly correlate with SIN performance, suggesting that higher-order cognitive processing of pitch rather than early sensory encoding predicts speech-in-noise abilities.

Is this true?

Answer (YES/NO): NO